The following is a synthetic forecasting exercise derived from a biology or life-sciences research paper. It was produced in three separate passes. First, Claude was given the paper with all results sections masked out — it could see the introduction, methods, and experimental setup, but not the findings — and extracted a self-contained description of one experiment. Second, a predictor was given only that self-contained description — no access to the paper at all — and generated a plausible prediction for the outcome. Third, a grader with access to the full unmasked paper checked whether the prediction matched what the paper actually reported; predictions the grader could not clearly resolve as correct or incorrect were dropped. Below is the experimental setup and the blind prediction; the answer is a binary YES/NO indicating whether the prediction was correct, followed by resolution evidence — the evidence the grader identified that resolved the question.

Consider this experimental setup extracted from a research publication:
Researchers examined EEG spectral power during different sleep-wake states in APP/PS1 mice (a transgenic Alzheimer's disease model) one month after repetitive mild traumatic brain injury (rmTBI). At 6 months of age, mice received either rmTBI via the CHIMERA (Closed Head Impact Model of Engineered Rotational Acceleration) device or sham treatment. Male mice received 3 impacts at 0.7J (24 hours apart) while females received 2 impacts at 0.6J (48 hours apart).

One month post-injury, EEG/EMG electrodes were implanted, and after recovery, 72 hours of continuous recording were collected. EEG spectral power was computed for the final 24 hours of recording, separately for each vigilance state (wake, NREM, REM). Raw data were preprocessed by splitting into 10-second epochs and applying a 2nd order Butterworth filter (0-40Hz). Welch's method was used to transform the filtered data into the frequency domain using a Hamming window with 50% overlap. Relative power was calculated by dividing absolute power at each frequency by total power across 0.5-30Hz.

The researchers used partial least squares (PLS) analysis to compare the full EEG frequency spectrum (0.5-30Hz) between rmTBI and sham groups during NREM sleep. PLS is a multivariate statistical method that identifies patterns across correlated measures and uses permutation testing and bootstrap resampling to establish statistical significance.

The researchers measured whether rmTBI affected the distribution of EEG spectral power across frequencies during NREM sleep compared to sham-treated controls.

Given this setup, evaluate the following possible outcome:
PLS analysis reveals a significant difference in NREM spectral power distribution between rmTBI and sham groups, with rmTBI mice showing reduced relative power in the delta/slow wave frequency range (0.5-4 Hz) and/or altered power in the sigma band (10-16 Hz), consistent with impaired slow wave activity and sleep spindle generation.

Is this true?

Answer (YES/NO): NO